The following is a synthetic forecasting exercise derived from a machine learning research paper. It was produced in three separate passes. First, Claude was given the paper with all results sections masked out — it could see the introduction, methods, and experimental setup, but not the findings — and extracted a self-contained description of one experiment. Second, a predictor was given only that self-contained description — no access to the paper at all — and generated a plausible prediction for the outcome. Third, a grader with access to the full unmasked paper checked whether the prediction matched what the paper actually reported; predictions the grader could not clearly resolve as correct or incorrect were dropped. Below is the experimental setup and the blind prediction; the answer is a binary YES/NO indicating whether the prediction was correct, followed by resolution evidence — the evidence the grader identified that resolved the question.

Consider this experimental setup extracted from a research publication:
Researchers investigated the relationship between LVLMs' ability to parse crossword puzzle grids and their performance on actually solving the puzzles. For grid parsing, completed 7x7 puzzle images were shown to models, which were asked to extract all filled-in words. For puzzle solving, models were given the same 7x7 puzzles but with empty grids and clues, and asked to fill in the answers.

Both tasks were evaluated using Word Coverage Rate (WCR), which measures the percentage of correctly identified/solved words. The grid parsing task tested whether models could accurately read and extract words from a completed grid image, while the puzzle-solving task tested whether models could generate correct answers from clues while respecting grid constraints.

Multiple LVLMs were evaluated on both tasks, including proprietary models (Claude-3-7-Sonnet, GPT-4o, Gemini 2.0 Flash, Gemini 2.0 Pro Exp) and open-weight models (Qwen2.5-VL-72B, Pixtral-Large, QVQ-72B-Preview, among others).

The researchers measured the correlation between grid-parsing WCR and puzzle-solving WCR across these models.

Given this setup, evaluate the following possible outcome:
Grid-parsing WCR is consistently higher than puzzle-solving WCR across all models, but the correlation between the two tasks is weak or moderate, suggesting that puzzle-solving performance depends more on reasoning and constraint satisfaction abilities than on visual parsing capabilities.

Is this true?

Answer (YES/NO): NO